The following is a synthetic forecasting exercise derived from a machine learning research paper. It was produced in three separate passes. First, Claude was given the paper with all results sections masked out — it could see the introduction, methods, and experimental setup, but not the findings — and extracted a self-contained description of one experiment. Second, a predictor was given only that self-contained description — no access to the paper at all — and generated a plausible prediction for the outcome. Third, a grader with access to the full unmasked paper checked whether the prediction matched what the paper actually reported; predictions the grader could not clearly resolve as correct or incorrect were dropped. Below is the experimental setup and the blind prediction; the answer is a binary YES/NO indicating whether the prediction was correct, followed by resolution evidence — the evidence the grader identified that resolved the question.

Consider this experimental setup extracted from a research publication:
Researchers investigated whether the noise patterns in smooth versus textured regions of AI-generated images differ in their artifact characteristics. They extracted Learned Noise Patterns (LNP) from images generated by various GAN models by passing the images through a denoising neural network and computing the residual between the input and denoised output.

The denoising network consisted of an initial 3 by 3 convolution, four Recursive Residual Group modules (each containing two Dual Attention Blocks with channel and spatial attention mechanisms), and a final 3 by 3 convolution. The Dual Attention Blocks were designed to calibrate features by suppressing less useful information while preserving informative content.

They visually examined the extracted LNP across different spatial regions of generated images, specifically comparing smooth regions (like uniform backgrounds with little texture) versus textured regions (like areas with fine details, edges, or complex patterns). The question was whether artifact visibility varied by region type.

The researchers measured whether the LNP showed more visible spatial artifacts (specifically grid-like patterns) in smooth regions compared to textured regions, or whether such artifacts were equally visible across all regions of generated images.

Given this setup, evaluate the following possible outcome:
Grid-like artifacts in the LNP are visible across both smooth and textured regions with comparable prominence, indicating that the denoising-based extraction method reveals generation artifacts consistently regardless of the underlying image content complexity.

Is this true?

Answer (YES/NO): NO